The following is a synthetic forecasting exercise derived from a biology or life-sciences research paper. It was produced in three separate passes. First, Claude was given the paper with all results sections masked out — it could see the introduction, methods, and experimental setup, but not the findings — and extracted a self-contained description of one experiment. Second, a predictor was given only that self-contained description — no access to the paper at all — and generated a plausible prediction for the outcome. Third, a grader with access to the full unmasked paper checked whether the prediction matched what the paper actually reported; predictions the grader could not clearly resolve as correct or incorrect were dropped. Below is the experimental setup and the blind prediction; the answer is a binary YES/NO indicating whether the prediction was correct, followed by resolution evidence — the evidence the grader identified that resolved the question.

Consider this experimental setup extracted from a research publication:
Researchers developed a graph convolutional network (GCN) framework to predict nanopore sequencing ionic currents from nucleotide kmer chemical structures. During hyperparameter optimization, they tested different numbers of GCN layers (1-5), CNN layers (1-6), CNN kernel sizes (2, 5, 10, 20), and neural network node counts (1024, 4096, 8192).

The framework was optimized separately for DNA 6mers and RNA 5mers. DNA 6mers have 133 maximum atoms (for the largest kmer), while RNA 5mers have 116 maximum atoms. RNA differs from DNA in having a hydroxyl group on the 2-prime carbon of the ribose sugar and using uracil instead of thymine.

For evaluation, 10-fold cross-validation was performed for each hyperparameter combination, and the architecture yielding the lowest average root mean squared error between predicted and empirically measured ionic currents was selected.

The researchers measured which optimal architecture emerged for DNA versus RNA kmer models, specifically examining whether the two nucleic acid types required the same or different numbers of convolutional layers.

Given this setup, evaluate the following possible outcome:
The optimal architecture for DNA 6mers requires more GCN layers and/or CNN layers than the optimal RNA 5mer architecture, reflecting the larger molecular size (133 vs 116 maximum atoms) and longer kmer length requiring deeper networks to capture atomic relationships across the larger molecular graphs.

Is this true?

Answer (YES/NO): NO